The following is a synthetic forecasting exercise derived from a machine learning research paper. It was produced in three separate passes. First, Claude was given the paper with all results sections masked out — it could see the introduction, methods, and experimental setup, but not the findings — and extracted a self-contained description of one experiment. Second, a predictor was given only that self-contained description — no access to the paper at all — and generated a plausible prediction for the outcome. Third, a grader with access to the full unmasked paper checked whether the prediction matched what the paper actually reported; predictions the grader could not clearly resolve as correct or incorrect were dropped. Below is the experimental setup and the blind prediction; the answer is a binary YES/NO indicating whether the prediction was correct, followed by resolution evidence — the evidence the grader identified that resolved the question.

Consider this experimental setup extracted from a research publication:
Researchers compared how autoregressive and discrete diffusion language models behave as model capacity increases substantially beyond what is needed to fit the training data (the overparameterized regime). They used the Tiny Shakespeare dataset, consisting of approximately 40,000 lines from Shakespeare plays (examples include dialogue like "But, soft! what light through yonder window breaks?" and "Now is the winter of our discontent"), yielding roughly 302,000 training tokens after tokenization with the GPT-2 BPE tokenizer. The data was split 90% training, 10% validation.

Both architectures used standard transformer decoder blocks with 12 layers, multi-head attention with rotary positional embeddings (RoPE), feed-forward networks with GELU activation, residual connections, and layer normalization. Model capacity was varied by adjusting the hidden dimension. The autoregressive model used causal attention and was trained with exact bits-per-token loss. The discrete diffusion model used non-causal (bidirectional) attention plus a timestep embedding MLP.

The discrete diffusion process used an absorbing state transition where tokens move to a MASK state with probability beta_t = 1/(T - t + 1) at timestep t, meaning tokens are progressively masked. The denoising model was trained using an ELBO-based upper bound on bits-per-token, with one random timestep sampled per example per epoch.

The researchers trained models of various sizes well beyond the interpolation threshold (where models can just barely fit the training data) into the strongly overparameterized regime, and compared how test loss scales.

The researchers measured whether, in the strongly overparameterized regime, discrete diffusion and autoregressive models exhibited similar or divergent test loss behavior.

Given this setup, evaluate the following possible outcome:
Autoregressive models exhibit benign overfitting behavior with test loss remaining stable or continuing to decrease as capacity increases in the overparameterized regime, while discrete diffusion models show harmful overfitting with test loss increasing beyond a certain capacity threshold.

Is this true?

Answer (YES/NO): NO